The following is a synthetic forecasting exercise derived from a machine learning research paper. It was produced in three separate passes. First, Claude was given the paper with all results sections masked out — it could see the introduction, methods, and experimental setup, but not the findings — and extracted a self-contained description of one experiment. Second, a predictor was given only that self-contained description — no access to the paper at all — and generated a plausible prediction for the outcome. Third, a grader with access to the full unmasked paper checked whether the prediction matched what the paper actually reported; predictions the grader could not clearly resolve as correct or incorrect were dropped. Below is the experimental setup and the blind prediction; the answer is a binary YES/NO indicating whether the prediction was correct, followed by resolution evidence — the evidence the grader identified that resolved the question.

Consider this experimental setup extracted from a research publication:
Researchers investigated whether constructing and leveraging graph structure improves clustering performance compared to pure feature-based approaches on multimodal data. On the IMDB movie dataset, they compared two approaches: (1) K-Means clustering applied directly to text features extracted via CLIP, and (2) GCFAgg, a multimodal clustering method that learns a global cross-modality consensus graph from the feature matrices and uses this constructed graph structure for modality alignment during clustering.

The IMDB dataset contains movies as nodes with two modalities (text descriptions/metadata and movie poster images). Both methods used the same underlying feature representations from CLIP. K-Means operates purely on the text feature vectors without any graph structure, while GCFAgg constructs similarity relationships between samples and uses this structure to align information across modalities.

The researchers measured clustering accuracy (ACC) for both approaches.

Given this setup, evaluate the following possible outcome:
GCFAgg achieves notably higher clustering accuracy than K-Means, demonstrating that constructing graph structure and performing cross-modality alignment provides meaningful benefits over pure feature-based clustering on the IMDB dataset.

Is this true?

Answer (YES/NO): NO